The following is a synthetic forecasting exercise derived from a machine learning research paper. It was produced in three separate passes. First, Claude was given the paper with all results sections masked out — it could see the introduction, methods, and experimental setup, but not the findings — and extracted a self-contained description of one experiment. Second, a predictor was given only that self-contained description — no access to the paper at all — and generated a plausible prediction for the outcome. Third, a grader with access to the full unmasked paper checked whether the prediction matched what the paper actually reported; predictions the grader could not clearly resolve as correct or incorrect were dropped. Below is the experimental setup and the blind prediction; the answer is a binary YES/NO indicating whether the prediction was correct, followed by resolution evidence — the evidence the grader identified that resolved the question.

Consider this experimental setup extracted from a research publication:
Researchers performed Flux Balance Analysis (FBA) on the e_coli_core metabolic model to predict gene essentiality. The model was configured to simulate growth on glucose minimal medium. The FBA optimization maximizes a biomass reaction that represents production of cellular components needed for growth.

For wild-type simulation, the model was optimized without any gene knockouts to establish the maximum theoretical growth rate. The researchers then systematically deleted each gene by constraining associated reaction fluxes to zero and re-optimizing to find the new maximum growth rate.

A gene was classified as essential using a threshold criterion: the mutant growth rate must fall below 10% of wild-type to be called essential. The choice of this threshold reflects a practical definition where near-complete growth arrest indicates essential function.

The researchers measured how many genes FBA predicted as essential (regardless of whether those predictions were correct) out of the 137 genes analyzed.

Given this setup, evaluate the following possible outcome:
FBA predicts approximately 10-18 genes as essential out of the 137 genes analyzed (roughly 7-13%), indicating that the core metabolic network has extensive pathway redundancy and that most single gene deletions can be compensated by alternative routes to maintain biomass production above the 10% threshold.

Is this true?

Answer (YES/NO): NO